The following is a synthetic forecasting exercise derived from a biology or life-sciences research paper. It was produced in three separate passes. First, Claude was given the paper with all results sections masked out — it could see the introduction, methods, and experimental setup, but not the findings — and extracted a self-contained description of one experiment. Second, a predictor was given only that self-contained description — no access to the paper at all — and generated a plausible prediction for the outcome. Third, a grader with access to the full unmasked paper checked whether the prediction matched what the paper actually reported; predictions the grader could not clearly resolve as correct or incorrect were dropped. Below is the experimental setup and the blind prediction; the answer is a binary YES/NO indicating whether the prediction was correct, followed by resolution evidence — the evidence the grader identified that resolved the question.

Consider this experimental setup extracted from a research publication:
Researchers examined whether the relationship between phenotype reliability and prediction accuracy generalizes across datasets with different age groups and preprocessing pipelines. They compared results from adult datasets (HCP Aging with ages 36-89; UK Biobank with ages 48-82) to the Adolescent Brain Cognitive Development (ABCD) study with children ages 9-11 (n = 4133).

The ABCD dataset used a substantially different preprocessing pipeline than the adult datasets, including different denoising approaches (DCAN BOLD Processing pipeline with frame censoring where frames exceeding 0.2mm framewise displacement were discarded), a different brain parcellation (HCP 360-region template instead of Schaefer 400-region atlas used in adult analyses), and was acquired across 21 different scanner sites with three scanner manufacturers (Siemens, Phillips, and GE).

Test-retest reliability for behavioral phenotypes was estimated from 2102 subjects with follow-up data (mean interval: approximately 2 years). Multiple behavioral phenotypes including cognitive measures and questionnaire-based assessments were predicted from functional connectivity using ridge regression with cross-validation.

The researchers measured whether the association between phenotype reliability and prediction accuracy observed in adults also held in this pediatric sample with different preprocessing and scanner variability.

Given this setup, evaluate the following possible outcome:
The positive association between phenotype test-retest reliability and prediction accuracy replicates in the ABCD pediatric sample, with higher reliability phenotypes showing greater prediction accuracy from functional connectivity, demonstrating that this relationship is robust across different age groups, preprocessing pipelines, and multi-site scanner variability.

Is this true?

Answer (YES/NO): YES